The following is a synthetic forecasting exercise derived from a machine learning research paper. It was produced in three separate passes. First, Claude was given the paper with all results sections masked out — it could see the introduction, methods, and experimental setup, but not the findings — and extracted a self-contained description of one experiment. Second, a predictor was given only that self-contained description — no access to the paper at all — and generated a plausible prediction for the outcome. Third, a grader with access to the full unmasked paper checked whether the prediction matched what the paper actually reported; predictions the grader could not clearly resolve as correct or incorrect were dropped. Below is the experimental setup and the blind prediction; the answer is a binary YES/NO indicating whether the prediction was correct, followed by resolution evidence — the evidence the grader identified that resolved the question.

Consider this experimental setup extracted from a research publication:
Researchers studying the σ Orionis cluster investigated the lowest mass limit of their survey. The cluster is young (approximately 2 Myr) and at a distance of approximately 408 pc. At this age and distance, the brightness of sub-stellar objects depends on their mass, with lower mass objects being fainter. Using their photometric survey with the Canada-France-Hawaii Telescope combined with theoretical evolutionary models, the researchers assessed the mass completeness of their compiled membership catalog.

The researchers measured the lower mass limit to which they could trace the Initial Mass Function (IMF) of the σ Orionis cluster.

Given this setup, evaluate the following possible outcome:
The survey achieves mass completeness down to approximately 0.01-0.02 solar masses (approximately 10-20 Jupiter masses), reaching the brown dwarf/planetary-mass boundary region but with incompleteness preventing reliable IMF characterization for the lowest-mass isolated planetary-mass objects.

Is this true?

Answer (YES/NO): NO